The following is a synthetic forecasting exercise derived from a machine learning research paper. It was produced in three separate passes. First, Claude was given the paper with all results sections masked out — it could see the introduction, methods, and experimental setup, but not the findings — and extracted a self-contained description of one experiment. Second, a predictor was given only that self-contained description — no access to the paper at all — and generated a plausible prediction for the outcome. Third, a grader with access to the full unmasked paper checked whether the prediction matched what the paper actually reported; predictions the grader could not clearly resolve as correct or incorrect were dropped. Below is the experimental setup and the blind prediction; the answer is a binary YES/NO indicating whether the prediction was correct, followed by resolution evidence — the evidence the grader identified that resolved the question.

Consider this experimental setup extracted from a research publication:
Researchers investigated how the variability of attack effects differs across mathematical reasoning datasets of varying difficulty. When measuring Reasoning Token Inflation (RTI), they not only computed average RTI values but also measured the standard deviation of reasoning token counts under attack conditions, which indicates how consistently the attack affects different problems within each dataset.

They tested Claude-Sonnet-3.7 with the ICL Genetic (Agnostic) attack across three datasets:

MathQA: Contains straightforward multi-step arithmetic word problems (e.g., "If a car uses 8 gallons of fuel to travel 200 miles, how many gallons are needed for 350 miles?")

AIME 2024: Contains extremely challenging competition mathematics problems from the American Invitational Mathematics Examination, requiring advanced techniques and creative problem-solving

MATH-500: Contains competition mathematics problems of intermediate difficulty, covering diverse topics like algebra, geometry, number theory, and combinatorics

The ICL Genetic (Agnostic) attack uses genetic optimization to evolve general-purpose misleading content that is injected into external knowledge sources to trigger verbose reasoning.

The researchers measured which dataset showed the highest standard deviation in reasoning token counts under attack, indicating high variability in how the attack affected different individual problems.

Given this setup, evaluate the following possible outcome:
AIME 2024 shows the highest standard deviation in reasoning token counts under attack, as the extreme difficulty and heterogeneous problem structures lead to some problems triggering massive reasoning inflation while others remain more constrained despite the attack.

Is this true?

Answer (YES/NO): NO